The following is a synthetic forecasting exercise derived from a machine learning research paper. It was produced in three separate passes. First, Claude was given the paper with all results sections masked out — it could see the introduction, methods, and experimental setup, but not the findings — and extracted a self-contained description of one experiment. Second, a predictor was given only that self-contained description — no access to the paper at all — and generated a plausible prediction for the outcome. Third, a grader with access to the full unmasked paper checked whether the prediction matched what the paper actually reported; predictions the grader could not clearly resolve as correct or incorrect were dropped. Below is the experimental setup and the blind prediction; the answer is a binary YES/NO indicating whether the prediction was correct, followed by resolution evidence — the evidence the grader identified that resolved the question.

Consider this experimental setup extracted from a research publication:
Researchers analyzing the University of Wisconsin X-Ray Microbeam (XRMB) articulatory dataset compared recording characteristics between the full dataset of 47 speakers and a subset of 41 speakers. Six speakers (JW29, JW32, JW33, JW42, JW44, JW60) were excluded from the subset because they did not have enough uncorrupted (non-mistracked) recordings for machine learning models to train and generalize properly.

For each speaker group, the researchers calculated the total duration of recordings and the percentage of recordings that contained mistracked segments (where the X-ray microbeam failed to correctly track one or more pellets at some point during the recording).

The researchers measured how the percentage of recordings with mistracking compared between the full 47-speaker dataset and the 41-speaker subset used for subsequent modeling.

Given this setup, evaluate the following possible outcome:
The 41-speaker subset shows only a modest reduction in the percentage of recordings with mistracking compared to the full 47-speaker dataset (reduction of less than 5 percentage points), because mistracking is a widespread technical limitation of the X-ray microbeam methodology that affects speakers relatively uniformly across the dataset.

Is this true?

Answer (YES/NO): NO